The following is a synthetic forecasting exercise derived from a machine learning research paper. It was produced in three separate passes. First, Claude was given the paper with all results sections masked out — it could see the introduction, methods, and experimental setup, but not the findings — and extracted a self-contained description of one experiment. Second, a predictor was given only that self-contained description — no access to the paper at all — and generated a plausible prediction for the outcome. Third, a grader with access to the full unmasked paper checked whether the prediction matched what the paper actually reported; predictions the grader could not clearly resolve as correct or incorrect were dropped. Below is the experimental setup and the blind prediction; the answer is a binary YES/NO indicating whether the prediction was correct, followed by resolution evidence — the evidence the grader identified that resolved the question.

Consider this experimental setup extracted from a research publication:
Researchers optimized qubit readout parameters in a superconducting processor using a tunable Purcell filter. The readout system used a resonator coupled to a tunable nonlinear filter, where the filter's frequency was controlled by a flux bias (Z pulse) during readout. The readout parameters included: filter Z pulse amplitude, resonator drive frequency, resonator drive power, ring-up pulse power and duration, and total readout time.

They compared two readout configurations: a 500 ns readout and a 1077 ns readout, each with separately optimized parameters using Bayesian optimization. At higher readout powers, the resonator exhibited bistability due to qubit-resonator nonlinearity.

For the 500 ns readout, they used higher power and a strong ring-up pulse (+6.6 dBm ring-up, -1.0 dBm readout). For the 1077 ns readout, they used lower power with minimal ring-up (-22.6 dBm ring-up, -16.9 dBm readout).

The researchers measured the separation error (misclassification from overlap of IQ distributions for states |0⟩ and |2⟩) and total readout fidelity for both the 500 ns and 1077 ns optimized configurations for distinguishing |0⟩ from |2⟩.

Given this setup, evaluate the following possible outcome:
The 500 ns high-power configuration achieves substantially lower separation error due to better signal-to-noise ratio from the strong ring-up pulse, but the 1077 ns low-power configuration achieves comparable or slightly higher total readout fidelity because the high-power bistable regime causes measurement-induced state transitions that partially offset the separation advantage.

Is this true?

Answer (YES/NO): NO